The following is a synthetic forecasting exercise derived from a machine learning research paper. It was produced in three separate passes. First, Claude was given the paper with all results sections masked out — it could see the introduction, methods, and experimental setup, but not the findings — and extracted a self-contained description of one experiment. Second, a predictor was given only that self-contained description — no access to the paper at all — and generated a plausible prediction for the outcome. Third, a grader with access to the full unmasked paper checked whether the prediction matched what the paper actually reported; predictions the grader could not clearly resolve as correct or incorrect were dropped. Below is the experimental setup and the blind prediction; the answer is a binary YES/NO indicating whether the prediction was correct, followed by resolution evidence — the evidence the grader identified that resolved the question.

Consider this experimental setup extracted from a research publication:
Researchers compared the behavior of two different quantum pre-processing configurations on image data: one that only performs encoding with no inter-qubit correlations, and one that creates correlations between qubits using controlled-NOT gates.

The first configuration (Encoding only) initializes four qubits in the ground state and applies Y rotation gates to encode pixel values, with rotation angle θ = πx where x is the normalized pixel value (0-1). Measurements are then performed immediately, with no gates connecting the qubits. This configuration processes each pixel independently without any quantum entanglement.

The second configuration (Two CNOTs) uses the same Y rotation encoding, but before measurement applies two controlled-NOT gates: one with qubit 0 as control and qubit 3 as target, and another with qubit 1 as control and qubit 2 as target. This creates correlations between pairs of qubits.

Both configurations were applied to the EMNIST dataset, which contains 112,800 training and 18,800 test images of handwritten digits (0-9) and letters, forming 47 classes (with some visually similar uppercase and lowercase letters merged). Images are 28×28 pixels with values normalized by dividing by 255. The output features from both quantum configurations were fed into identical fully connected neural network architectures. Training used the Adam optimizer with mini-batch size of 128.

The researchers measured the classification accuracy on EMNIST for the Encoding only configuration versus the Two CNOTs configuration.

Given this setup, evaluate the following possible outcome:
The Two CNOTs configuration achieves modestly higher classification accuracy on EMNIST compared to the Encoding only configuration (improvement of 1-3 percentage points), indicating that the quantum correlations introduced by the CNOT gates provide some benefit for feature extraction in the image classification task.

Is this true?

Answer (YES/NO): NO